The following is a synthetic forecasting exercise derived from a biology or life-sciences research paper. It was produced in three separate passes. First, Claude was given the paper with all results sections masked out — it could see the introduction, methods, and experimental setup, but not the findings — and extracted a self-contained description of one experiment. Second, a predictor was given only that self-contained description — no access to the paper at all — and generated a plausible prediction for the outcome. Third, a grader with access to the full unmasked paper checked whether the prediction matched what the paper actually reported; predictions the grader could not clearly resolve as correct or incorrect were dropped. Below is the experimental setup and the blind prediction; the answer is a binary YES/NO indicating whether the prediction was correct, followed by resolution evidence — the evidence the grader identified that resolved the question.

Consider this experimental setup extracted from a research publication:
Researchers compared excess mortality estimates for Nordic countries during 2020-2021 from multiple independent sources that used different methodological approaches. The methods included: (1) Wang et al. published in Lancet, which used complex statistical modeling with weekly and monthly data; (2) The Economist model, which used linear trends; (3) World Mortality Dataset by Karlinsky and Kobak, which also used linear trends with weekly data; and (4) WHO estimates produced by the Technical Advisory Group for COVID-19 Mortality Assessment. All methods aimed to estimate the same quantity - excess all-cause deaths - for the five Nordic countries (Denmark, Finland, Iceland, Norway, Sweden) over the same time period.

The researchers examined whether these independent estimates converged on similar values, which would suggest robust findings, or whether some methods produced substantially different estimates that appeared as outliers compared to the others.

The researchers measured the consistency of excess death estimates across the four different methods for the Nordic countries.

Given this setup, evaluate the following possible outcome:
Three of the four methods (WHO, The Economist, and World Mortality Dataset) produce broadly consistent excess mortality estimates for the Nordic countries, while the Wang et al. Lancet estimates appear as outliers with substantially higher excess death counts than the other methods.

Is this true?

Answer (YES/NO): YES